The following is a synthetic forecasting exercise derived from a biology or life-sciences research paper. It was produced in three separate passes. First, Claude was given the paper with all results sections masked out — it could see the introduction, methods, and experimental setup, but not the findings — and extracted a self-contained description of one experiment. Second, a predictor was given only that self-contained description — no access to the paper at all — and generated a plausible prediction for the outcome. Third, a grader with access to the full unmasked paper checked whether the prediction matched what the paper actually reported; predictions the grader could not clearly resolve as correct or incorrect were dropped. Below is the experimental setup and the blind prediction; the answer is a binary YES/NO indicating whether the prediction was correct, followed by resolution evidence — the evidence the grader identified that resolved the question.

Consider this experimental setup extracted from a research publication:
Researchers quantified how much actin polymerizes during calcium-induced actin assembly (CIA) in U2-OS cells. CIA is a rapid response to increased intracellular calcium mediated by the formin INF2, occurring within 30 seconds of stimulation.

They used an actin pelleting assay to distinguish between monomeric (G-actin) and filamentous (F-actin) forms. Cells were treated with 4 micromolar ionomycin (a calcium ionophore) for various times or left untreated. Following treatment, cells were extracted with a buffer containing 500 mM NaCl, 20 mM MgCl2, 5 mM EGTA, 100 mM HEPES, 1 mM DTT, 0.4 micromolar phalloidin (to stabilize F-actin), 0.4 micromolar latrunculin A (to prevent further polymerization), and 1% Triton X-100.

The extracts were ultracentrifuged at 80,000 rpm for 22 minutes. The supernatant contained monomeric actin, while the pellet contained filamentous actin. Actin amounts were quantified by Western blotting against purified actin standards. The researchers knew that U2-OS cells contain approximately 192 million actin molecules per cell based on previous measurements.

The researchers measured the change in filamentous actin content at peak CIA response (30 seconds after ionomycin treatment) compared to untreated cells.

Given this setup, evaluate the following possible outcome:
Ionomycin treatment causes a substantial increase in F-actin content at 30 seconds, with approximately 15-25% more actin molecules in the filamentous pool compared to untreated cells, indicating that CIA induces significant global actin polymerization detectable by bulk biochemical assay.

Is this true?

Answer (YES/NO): NO